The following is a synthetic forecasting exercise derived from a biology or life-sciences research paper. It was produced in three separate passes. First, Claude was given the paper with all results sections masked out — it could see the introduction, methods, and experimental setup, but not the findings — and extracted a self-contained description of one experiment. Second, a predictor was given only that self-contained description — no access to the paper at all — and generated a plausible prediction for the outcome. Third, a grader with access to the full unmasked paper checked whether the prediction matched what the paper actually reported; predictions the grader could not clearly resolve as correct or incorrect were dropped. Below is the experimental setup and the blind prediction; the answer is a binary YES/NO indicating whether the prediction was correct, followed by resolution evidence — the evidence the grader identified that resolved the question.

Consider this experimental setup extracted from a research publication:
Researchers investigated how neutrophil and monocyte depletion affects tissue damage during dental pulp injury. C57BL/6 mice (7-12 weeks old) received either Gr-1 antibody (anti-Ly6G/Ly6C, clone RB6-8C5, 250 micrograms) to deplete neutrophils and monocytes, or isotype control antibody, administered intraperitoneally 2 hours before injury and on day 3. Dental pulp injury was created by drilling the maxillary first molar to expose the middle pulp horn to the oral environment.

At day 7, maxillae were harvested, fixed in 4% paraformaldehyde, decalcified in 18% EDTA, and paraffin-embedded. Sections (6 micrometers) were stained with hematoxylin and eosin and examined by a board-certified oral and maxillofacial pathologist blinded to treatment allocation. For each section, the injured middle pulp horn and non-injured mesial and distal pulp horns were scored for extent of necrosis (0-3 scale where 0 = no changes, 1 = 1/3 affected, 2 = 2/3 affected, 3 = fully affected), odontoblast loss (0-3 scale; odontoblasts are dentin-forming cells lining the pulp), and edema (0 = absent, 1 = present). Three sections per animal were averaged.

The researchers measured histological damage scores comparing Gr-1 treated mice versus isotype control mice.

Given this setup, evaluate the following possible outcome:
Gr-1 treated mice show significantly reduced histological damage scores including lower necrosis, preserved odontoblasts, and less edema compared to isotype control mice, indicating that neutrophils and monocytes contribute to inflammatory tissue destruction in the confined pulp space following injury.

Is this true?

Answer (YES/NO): NO